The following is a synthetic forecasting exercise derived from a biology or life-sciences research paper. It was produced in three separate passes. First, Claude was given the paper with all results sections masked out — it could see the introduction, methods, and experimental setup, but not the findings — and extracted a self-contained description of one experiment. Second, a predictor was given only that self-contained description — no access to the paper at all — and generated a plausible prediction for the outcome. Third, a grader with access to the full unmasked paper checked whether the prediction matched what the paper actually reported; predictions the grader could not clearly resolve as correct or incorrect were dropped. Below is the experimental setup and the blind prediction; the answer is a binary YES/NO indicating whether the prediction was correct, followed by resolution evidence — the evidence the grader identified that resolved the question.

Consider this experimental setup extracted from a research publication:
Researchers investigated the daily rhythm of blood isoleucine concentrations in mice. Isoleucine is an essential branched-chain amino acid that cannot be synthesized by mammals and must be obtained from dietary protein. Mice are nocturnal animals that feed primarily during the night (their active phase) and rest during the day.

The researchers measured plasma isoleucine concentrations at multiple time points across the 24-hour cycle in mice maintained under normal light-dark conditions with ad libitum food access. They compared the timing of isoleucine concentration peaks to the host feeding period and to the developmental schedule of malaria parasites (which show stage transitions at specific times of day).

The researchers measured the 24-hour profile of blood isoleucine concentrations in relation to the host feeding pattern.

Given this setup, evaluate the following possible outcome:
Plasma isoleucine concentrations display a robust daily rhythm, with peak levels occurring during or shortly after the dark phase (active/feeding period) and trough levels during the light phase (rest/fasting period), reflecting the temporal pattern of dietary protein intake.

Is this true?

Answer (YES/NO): YES